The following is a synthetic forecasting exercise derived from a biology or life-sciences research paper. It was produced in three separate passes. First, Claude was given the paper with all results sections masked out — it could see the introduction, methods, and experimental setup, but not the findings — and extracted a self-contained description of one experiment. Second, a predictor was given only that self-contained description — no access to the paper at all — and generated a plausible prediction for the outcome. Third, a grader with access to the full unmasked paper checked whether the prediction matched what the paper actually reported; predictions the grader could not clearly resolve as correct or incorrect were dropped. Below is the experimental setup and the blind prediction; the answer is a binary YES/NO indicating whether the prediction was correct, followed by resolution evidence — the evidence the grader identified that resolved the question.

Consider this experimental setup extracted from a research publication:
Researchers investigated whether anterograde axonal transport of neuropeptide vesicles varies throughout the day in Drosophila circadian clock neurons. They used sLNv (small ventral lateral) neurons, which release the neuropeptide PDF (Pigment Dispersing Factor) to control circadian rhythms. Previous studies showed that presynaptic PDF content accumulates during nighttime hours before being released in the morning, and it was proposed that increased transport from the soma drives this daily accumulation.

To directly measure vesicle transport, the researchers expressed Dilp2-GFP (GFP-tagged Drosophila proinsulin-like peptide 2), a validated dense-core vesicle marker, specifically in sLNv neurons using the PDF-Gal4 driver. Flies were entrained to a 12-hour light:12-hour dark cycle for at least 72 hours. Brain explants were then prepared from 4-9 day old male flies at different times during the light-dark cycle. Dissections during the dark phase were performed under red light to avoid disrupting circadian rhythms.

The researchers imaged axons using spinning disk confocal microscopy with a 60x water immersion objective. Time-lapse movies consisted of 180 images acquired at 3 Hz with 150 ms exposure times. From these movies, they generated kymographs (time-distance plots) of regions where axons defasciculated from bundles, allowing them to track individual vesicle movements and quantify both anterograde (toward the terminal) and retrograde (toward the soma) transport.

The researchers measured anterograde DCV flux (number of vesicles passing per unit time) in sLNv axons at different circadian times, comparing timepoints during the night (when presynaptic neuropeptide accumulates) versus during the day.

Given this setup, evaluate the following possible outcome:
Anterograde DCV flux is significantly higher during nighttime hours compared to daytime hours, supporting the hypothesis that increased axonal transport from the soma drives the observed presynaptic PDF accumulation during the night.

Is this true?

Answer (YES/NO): NO